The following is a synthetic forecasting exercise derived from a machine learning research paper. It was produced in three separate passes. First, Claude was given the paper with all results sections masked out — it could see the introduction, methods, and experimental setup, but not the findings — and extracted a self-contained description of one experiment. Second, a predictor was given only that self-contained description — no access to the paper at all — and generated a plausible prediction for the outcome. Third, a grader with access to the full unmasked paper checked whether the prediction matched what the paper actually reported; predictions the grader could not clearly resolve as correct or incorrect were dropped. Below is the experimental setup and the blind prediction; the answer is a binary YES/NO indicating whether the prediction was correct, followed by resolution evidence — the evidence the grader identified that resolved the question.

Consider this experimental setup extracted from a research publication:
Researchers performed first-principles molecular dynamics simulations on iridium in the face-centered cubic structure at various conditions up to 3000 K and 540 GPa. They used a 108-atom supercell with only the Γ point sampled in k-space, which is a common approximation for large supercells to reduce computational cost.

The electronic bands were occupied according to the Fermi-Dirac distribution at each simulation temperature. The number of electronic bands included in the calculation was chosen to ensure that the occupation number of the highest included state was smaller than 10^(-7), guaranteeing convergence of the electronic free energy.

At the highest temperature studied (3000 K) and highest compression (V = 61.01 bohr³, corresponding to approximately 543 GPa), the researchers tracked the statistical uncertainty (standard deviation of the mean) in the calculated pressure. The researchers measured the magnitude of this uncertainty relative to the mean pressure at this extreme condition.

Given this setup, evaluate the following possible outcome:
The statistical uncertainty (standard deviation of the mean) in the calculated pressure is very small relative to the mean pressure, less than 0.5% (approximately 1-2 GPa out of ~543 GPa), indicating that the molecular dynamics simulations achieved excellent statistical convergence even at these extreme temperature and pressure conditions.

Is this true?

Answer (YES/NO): NO